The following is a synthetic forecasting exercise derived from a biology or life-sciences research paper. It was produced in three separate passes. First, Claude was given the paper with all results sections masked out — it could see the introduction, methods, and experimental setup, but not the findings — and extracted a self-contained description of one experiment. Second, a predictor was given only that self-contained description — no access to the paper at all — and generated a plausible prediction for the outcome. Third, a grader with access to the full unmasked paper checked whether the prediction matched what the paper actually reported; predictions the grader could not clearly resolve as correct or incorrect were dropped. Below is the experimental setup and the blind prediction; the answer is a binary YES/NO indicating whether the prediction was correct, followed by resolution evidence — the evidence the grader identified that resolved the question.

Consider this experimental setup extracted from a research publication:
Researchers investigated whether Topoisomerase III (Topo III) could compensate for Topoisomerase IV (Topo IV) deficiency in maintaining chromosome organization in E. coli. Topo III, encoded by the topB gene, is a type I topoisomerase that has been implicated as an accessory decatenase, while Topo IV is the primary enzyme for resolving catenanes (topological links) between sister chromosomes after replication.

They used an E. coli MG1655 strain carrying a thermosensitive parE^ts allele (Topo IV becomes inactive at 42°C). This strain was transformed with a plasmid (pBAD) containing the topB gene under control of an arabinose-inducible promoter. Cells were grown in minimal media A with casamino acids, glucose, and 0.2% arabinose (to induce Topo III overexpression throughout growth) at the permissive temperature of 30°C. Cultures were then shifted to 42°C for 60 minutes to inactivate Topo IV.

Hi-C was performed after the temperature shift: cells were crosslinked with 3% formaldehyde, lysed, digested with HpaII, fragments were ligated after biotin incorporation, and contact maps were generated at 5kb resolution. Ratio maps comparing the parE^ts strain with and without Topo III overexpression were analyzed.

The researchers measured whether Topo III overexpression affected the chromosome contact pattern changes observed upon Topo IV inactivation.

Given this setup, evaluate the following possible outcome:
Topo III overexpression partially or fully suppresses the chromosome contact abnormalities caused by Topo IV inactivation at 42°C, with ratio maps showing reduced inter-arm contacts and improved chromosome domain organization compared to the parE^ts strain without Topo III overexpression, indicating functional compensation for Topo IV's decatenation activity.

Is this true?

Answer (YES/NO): NO